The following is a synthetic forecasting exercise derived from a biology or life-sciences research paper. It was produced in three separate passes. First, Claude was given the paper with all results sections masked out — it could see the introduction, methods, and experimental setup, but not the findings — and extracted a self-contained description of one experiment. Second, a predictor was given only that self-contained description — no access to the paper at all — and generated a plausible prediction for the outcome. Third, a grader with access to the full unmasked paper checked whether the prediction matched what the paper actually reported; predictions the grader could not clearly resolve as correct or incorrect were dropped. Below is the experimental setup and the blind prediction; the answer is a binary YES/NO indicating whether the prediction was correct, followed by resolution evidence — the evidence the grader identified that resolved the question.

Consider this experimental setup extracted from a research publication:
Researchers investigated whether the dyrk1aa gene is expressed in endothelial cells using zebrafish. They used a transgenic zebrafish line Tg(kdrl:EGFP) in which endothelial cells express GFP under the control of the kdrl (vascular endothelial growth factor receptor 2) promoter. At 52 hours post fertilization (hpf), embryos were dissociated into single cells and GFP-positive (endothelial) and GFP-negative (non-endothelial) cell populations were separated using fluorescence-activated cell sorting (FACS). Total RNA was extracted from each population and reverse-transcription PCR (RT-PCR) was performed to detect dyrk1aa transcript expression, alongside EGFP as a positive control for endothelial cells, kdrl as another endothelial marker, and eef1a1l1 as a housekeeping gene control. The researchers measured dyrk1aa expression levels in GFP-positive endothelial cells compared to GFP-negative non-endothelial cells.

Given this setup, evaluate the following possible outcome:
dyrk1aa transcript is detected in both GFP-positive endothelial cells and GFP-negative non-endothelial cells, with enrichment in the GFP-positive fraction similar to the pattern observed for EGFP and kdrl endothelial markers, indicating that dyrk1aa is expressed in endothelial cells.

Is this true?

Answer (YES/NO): YES